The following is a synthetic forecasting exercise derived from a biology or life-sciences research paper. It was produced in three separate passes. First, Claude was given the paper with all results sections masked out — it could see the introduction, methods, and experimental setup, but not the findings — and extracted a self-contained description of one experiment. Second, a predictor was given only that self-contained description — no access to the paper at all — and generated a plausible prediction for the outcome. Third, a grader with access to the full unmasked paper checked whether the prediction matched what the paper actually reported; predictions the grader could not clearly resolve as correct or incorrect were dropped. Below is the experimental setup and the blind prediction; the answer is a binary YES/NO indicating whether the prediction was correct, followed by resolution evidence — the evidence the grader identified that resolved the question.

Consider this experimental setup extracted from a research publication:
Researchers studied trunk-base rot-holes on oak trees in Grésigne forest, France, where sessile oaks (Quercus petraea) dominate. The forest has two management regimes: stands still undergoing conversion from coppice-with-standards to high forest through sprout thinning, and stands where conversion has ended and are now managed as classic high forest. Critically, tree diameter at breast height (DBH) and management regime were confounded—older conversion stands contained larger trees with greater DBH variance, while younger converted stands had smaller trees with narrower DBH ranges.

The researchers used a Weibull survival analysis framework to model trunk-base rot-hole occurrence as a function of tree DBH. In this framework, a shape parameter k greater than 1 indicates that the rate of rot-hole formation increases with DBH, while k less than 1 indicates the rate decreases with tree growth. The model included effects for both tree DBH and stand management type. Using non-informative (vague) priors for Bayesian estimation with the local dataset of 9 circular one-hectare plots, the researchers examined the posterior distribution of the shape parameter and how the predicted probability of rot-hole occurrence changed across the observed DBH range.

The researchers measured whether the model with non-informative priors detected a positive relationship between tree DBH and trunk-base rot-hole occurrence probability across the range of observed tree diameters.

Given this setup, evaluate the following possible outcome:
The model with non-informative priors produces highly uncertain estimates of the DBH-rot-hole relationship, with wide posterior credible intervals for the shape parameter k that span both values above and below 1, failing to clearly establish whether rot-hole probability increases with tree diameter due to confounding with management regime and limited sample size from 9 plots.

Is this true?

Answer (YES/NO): NO